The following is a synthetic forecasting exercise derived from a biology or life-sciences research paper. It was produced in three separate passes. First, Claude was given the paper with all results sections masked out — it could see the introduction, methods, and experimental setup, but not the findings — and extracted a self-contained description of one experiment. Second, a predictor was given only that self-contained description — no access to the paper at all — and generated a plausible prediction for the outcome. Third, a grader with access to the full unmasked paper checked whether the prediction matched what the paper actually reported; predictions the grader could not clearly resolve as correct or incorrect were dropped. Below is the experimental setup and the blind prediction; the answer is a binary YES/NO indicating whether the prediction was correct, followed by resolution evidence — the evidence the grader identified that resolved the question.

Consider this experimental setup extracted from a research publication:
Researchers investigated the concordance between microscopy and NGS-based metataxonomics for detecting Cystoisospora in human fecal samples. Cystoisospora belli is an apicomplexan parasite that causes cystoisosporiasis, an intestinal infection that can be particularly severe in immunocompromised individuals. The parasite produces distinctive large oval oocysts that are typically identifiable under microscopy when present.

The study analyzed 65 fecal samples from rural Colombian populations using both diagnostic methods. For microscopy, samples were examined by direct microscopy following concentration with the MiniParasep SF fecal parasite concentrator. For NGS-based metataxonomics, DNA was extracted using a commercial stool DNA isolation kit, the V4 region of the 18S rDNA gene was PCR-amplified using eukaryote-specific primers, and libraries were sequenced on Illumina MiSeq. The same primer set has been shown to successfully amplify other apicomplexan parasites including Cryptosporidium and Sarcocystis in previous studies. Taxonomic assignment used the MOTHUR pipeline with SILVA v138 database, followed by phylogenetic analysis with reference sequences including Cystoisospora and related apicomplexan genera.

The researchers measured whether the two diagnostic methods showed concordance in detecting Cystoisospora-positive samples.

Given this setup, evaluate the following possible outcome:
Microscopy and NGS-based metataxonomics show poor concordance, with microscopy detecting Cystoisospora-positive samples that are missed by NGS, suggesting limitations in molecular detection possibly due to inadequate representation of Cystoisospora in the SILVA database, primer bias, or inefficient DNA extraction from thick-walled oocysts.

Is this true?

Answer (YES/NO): NO